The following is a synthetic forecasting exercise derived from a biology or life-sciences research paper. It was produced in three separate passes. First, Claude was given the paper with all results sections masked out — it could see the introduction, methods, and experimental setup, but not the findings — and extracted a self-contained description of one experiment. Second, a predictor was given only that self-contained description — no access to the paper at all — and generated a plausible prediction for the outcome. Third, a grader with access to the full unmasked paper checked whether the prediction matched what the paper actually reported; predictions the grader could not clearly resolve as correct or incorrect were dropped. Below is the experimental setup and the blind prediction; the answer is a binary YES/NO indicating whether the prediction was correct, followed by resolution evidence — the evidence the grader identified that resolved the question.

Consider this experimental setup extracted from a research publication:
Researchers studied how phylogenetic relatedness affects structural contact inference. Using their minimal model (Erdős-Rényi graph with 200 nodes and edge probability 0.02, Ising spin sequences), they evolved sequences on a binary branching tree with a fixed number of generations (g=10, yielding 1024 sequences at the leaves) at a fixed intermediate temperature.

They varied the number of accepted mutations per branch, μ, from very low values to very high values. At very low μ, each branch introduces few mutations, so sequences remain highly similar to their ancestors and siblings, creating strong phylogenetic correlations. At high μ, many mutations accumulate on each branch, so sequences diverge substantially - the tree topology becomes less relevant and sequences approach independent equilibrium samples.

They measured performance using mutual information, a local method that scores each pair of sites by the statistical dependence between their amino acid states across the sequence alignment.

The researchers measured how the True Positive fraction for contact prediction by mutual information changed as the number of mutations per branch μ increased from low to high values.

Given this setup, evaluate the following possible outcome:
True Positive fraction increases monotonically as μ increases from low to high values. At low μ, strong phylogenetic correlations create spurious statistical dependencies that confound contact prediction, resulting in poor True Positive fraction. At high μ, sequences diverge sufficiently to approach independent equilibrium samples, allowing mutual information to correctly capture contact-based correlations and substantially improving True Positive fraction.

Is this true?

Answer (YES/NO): YES